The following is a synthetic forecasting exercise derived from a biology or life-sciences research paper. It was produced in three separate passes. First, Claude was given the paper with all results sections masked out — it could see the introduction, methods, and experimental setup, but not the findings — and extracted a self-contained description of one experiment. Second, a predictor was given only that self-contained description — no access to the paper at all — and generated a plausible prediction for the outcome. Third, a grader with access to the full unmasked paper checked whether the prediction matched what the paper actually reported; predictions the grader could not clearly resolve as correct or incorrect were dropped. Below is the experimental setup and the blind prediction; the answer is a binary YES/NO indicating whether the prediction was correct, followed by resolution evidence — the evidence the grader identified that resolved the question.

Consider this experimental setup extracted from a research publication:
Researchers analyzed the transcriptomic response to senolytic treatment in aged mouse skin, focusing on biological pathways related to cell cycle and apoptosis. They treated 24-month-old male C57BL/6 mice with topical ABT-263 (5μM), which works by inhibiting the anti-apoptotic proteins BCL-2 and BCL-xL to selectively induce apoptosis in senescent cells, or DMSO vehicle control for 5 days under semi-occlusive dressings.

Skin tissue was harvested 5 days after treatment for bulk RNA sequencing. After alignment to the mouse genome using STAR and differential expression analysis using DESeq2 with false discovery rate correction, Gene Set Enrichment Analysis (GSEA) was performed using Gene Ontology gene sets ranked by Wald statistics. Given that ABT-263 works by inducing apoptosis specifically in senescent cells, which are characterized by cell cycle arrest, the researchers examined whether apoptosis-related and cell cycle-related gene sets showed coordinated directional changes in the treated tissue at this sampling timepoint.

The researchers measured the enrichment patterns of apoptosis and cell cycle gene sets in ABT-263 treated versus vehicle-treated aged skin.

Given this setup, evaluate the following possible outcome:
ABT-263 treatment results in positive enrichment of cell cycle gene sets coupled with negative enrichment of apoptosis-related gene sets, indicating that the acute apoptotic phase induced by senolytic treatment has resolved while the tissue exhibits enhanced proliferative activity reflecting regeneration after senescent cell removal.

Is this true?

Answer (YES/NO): NO